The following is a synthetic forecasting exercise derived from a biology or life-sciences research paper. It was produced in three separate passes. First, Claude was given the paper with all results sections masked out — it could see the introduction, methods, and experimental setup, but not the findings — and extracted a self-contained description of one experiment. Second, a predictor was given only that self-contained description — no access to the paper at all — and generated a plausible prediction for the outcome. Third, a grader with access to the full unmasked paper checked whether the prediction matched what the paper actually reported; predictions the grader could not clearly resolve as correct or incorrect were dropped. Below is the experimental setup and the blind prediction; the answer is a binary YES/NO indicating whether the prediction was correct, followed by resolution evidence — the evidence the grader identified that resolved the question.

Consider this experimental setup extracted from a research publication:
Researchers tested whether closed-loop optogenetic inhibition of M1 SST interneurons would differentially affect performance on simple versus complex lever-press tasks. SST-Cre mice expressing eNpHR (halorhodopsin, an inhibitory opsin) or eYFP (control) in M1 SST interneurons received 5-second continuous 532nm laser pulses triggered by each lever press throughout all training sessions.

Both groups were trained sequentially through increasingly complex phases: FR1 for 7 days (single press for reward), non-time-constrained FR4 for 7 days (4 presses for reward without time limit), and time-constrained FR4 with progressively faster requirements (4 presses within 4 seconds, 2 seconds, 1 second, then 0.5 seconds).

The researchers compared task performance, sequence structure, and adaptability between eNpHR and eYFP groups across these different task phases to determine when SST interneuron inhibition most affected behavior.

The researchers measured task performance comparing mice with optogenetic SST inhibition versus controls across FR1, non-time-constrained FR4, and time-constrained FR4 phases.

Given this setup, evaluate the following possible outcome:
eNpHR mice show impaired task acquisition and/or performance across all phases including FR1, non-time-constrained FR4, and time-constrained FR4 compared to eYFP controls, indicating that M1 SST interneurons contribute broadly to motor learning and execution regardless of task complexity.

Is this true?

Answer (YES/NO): NO